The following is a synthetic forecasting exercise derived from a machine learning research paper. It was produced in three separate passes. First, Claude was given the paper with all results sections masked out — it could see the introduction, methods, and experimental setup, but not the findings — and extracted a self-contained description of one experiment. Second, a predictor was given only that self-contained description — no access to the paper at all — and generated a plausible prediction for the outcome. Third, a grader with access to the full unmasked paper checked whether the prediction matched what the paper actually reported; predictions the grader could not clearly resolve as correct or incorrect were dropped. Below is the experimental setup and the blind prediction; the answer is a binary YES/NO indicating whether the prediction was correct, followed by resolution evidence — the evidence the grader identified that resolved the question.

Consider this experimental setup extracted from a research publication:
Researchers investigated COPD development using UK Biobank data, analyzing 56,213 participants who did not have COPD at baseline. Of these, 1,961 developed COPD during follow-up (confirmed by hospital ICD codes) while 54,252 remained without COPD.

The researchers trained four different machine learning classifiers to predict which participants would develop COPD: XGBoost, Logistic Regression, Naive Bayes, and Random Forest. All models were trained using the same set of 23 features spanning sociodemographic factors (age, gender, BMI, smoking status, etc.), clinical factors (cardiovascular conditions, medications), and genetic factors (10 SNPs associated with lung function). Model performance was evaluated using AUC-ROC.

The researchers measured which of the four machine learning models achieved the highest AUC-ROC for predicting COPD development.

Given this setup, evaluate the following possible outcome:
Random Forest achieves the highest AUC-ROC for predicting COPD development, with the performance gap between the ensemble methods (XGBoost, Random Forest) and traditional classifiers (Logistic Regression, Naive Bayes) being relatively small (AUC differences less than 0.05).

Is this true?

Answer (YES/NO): NO